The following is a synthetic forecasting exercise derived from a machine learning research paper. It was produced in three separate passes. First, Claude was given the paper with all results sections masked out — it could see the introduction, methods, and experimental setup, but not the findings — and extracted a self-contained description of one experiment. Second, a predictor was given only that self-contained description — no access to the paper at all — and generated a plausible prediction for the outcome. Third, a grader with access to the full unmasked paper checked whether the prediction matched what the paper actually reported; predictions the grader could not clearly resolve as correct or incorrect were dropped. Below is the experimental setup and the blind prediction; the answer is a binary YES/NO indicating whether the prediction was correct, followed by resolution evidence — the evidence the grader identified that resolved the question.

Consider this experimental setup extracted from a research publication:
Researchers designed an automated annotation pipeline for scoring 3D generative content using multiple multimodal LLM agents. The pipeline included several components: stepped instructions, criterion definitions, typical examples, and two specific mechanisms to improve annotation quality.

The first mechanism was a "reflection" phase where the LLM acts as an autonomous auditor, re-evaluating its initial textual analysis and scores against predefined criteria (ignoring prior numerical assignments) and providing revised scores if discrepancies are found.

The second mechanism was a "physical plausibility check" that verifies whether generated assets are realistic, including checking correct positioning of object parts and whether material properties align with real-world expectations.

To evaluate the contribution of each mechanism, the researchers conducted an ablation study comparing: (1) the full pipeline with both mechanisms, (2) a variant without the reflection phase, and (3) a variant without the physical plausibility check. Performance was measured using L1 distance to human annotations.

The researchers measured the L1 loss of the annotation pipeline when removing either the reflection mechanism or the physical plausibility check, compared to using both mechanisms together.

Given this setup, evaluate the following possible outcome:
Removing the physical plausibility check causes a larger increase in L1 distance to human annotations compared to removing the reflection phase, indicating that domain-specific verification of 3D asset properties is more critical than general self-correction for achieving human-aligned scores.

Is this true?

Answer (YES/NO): YES